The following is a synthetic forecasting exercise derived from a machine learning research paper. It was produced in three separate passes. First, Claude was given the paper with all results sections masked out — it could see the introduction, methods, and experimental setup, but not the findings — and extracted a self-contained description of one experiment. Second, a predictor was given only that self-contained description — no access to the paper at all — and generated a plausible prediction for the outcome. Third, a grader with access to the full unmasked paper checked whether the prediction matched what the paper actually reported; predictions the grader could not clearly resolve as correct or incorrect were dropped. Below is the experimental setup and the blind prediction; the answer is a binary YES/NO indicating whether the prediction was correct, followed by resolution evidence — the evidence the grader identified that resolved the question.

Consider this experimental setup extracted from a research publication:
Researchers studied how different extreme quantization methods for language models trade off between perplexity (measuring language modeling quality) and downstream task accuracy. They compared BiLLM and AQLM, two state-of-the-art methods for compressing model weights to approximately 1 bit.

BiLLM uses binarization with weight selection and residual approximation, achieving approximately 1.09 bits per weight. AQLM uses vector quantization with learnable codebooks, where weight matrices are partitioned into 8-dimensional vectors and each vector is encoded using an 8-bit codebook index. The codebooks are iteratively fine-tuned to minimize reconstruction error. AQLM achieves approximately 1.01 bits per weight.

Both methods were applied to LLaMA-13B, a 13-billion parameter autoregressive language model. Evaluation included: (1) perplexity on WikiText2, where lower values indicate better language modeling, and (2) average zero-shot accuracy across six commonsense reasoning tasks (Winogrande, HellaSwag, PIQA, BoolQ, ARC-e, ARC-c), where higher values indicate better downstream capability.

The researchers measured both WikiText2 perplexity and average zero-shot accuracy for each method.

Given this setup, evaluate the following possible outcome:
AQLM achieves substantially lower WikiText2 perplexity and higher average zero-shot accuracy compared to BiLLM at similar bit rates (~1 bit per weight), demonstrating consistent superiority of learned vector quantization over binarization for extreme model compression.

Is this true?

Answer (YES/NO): NO